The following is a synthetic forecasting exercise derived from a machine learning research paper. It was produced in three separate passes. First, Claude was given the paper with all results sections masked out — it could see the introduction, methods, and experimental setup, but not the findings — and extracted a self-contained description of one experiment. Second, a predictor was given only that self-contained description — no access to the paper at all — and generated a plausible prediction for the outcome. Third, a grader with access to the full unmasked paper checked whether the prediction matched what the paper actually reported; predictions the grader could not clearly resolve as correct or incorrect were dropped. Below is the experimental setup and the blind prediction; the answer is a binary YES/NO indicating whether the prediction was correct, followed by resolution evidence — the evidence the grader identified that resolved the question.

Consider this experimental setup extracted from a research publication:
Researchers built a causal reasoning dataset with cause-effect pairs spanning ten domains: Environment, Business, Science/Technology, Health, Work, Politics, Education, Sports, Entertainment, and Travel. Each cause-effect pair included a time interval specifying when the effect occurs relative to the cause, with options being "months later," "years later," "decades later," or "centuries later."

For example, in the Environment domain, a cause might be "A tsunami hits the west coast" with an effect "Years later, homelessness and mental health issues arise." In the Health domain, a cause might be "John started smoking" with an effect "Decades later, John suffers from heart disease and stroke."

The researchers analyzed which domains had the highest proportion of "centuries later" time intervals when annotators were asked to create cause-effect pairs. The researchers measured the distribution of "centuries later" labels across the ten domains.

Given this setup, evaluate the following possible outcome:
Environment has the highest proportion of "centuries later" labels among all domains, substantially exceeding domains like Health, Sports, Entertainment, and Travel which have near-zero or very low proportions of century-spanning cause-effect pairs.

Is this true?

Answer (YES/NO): YES